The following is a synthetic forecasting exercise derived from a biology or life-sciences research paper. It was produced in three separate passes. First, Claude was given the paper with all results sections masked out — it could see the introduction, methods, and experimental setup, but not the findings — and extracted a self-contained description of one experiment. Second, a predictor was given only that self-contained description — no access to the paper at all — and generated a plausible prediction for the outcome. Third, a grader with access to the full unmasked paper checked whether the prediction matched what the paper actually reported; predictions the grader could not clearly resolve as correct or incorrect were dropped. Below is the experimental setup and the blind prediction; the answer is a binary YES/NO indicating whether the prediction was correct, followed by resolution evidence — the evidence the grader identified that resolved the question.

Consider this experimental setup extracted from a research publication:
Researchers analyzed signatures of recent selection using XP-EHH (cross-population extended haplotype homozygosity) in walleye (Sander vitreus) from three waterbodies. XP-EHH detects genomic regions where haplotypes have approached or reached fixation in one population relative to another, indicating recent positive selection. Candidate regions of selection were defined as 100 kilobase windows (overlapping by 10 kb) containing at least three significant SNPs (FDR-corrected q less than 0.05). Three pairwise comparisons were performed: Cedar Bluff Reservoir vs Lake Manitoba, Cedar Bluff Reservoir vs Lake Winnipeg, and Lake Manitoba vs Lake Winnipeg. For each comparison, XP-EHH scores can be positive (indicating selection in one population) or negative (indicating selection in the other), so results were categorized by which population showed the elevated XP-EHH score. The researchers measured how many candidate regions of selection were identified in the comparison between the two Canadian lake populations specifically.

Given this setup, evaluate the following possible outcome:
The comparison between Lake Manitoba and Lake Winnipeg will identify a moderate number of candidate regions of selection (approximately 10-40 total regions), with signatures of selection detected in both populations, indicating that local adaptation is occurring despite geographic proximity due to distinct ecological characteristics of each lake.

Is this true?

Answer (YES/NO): YES